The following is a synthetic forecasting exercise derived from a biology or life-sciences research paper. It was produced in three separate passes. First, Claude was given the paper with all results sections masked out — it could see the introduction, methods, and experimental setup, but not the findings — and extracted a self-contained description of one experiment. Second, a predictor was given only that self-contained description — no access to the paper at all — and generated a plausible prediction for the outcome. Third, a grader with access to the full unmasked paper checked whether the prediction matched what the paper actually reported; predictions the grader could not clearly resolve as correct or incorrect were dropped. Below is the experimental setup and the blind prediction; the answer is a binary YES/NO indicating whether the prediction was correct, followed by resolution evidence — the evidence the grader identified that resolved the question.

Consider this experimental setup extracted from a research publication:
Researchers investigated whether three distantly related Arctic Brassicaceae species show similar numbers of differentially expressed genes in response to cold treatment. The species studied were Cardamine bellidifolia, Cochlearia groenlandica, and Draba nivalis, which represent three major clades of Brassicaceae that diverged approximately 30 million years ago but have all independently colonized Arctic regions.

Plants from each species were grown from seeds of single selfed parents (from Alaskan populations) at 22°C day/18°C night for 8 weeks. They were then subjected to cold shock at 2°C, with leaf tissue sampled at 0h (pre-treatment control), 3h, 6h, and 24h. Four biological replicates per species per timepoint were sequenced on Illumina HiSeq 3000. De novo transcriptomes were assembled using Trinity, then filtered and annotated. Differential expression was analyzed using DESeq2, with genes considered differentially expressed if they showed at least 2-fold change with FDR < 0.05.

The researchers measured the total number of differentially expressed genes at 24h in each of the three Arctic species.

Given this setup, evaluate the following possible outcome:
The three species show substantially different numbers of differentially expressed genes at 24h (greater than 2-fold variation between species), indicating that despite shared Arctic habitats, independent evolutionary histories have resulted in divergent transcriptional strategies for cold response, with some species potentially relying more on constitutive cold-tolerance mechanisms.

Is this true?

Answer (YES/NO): NO